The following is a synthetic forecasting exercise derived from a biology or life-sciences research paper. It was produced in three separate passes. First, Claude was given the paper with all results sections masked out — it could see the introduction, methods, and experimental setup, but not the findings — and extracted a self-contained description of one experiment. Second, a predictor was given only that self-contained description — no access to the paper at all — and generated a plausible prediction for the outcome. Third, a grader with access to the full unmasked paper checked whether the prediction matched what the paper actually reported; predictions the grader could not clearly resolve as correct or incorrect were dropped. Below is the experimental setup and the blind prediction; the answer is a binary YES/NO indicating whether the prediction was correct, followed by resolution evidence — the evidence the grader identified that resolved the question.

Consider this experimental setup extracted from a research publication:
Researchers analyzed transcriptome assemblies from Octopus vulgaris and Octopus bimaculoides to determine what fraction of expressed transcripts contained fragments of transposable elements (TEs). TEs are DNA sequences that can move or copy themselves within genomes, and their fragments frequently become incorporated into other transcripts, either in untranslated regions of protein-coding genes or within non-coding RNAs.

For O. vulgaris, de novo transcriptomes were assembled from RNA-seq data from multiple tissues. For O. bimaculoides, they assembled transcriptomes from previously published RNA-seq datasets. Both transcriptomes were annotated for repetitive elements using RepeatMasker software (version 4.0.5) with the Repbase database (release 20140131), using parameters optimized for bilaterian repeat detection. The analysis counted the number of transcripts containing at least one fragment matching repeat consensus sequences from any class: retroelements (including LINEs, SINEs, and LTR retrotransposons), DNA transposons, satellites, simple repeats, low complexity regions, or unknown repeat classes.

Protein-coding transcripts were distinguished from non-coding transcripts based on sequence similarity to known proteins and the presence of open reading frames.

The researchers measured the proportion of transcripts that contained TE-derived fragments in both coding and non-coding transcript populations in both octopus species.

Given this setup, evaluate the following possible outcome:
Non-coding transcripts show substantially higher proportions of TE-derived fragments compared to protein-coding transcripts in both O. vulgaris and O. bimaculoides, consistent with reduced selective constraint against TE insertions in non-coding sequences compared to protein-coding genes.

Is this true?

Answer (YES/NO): NO